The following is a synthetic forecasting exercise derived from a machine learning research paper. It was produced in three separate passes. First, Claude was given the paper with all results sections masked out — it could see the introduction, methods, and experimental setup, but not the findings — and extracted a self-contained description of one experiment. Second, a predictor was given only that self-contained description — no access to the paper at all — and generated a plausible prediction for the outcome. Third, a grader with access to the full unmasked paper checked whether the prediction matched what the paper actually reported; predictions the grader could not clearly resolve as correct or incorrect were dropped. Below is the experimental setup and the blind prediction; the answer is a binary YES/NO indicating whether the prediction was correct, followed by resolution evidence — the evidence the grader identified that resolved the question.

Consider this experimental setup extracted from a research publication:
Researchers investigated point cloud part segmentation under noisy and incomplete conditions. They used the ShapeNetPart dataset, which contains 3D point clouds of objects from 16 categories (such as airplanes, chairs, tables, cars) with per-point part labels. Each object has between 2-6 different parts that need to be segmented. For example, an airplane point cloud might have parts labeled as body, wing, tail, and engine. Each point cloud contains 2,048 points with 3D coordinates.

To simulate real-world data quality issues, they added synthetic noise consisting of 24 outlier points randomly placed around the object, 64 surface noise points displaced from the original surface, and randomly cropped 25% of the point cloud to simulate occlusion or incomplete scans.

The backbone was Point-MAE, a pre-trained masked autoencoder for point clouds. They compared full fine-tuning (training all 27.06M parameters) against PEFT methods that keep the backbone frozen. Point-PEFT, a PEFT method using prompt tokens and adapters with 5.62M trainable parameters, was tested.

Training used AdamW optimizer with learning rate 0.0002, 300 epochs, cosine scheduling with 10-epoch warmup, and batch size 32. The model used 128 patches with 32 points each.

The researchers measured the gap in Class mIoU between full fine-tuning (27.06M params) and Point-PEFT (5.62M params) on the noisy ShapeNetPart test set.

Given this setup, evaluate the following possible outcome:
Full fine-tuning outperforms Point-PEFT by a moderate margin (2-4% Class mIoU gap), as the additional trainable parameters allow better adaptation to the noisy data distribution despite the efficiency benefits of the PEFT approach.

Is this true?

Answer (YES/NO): YES